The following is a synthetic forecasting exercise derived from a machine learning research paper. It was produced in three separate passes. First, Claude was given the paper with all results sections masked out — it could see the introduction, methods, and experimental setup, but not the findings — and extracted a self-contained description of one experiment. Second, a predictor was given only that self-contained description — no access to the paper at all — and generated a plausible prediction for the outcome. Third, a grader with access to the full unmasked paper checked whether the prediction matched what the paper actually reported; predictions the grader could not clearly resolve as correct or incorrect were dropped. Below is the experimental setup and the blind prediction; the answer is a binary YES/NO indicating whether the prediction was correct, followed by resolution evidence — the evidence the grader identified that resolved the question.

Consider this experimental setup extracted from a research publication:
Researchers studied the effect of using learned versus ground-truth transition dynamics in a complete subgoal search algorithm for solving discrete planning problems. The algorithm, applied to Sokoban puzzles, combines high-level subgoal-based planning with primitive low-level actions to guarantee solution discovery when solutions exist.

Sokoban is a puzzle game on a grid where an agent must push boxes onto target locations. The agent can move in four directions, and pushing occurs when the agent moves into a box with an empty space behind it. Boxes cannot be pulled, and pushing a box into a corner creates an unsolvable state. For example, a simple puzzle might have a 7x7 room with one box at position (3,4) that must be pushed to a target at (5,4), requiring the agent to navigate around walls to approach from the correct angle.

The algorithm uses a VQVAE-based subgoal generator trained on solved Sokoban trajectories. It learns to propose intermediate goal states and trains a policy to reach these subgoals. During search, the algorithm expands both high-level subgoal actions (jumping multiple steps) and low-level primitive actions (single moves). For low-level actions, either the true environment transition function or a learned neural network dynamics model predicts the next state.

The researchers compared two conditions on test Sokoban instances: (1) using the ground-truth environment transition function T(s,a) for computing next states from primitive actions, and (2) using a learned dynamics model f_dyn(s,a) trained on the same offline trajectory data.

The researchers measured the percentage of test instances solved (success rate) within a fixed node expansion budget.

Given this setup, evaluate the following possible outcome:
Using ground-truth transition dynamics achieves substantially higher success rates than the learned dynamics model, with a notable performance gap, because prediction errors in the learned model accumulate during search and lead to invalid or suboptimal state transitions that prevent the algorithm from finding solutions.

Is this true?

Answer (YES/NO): NO